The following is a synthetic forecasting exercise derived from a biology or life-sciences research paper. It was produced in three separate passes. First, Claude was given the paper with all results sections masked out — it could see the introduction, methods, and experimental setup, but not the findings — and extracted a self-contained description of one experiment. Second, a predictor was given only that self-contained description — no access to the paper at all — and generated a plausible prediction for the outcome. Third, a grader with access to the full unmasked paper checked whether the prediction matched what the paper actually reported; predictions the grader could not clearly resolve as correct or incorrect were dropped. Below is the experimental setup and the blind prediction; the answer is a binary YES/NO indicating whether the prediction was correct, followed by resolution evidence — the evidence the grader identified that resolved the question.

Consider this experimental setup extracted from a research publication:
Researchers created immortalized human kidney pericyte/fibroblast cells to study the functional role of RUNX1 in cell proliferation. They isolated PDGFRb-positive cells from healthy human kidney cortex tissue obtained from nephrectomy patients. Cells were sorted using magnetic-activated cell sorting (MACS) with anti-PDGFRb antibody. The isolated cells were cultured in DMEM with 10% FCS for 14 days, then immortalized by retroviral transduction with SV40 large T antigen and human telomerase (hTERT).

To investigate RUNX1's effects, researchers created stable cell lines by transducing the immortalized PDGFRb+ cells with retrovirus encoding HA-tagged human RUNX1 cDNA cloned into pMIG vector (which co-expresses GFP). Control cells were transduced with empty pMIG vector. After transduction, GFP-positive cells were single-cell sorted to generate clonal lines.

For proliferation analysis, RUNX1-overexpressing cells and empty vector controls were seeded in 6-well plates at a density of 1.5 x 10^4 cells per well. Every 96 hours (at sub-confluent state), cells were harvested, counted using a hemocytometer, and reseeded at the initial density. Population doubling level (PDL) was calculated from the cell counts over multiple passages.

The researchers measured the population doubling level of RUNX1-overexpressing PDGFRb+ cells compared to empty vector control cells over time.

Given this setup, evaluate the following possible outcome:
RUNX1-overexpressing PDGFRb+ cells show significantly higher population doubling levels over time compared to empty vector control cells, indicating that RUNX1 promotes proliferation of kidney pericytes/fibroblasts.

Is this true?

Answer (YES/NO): NO